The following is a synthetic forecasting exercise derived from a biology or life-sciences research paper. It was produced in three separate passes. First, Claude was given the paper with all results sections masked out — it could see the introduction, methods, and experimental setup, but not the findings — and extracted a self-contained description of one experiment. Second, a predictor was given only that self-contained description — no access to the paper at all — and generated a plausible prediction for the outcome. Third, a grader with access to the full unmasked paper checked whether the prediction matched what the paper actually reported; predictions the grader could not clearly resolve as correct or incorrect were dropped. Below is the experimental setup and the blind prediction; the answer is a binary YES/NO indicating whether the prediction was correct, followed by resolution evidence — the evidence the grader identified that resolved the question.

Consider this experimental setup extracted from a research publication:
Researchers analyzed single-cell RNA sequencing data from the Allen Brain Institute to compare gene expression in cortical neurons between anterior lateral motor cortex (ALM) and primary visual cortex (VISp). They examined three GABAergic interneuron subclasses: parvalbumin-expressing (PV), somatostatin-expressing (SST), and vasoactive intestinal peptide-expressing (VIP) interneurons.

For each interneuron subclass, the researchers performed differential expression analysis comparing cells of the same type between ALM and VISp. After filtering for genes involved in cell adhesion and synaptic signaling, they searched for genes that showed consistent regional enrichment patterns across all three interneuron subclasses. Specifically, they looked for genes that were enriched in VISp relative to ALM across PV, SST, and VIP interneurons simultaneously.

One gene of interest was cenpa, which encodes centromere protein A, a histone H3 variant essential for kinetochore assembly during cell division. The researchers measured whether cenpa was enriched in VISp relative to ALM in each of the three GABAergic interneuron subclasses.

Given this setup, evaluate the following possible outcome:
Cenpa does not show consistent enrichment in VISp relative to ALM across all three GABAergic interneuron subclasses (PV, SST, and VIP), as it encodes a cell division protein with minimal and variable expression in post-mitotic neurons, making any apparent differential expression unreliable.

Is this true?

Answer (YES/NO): NO